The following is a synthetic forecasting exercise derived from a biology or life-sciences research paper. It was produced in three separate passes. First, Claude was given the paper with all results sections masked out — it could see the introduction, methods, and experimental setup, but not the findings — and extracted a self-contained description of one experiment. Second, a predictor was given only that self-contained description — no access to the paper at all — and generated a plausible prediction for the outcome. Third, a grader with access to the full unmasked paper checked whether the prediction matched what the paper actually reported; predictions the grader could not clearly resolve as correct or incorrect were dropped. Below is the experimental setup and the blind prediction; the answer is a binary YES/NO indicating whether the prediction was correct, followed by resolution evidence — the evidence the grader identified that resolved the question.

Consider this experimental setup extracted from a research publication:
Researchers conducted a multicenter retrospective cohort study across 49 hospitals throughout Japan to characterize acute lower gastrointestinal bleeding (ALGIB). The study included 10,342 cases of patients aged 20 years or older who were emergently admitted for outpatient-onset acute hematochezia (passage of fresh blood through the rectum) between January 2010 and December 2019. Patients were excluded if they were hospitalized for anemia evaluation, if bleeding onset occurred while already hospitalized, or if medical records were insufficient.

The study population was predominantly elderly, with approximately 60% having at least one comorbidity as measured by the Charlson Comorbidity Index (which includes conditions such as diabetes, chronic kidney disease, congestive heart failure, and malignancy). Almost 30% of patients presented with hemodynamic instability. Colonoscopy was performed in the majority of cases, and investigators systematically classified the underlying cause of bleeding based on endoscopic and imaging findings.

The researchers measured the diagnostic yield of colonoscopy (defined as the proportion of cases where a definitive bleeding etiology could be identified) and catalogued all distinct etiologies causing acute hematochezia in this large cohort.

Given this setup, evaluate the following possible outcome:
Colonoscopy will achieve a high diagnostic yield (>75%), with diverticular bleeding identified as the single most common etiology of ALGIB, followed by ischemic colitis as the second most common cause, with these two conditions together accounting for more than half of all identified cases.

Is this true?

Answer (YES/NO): YES